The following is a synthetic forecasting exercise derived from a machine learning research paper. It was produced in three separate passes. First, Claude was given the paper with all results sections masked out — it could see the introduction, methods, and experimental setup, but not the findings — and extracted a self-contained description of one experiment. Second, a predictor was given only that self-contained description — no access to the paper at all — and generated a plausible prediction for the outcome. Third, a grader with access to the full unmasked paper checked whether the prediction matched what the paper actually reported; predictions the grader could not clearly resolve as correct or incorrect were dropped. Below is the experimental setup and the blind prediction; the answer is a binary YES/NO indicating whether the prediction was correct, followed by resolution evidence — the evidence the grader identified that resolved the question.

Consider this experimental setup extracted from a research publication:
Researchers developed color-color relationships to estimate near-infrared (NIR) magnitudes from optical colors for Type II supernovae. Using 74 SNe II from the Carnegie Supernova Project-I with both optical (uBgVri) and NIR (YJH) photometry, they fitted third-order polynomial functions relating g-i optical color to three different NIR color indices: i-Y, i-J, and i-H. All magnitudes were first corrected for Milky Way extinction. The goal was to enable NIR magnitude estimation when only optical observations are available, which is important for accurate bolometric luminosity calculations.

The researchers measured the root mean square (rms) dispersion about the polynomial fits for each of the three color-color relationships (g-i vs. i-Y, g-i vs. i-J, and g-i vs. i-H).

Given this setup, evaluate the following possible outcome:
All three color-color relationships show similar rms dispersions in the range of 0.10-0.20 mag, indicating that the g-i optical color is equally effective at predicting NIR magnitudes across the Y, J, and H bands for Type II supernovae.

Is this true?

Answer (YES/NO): NO